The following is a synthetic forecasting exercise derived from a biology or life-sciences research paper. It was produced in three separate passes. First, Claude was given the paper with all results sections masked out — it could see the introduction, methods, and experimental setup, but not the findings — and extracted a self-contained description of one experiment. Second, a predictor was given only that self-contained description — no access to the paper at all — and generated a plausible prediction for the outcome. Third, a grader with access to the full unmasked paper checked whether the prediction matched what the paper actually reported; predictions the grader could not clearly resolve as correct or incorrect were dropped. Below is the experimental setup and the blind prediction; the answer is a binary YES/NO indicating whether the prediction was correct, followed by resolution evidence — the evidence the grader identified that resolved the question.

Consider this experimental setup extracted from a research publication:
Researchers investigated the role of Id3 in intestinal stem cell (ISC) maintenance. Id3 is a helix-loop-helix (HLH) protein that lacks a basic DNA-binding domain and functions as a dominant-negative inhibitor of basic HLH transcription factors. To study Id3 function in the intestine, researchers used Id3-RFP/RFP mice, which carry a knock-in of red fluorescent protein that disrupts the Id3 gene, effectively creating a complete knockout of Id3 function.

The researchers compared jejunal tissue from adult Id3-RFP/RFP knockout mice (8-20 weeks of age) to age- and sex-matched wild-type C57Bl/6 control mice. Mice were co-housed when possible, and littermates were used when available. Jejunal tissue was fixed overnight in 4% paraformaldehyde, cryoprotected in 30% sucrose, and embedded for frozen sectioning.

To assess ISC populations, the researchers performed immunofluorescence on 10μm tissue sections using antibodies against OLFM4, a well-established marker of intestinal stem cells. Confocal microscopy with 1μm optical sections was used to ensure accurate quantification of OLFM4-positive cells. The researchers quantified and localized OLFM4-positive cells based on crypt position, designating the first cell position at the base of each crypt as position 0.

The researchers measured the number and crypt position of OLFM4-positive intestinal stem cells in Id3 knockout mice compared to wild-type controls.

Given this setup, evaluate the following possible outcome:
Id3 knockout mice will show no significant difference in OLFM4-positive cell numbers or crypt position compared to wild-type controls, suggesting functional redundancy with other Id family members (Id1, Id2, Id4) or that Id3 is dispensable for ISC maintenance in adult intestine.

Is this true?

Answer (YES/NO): NO